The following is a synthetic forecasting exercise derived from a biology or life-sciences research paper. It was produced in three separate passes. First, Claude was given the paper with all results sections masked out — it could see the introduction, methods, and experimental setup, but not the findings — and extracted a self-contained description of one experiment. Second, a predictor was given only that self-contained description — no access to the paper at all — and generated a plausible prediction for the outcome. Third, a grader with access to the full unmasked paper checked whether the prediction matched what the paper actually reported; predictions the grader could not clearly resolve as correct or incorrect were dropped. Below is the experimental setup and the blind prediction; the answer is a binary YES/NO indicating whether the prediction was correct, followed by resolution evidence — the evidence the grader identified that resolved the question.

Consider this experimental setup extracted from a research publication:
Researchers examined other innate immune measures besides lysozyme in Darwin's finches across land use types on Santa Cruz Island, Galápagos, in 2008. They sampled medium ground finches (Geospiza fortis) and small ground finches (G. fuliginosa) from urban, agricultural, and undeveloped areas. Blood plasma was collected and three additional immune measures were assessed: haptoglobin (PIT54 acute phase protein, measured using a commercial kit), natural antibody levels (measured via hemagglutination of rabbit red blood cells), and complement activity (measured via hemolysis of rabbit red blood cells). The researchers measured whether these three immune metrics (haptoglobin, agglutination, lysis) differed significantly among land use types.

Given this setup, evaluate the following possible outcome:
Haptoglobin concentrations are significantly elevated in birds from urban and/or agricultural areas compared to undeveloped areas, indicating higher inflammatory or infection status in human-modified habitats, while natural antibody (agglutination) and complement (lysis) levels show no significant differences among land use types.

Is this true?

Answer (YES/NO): NO